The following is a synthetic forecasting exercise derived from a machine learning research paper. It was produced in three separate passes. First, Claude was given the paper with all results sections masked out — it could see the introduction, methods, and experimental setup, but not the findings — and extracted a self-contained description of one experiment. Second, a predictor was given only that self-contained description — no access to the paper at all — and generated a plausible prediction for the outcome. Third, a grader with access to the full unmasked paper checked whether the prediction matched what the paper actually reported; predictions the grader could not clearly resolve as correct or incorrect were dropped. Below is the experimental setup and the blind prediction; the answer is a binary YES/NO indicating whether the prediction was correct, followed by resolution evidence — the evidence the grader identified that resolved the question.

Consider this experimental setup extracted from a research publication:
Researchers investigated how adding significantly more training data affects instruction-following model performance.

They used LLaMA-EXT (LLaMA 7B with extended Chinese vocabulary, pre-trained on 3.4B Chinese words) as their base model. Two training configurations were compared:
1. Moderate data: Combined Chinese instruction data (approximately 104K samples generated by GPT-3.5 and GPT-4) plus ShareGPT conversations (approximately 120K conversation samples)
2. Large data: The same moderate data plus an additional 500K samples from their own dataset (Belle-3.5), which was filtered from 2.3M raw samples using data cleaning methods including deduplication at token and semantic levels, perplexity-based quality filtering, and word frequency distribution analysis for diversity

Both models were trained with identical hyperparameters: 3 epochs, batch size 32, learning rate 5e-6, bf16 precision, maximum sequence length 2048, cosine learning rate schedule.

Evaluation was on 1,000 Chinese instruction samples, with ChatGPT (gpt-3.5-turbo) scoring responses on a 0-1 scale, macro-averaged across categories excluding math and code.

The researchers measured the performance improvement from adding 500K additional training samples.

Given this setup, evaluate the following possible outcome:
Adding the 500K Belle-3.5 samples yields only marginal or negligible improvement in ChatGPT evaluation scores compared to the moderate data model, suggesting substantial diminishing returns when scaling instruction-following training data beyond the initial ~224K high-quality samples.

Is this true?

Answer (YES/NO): NO